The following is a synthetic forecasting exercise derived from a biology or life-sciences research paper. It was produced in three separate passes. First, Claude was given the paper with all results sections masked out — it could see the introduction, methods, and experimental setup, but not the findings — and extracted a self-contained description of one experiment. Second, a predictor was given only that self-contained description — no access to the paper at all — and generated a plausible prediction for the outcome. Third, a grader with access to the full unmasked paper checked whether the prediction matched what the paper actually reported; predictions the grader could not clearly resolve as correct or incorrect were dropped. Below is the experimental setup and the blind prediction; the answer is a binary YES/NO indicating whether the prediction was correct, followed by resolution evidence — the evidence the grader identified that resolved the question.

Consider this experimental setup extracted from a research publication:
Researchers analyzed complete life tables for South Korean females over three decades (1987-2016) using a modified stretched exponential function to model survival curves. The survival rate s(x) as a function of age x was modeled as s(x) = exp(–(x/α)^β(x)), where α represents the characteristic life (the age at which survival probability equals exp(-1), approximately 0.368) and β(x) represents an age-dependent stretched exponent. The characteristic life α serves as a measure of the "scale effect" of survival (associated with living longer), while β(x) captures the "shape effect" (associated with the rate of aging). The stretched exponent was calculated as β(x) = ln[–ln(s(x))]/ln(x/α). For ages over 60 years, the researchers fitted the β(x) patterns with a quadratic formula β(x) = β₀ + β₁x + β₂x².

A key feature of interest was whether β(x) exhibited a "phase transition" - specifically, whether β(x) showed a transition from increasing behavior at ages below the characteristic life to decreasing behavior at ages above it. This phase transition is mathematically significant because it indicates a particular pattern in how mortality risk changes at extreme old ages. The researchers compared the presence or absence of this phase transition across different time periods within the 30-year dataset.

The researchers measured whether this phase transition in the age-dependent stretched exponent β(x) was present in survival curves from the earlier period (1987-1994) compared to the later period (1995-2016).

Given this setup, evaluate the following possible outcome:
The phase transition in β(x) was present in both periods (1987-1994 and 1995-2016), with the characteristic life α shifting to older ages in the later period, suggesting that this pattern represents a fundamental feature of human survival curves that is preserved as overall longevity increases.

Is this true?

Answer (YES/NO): NO